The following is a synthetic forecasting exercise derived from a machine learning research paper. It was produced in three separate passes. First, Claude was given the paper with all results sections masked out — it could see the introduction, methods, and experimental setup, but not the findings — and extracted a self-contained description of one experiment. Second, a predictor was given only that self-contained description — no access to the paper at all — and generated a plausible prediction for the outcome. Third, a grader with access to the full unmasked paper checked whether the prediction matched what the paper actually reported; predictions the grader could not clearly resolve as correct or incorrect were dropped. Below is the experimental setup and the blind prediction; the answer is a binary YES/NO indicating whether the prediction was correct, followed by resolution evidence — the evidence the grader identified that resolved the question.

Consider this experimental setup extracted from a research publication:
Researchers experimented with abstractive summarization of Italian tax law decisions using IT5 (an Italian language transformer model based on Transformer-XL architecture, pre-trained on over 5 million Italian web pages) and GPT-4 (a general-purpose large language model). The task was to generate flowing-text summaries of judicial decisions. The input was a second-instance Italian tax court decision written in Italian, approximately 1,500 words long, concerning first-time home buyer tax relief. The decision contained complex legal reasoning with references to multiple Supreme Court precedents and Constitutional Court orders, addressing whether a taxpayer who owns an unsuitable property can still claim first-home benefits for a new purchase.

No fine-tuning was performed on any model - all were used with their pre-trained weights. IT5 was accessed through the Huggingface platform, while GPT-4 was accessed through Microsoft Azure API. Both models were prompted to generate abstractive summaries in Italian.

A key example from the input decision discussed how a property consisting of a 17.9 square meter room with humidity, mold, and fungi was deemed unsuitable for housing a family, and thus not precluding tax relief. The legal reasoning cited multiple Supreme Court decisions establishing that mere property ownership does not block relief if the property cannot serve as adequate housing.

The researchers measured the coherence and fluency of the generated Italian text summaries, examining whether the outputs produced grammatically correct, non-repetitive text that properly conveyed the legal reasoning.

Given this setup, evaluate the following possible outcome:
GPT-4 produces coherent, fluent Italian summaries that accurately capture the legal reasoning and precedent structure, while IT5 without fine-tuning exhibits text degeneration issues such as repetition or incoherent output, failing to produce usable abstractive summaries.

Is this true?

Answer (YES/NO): YES